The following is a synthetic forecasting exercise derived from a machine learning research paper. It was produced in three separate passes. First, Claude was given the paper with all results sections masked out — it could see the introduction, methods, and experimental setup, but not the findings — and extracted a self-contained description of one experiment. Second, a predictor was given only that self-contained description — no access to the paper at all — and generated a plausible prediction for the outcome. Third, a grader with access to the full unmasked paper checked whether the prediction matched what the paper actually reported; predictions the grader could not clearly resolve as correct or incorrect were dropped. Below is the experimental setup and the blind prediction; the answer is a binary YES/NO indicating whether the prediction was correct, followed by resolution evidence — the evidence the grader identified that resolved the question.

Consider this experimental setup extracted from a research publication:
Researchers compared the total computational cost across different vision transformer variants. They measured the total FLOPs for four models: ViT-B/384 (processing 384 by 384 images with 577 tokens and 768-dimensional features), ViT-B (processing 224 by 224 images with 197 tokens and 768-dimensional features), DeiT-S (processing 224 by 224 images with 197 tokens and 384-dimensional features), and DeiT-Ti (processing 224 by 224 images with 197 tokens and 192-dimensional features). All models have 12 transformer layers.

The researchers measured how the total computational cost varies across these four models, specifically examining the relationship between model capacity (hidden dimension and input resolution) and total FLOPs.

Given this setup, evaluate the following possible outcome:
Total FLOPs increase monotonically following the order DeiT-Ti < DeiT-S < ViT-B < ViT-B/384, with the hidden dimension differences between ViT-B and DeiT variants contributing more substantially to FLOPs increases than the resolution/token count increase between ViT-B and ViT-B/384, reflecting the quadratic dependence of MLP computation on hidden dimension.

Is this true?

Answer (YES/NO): NO